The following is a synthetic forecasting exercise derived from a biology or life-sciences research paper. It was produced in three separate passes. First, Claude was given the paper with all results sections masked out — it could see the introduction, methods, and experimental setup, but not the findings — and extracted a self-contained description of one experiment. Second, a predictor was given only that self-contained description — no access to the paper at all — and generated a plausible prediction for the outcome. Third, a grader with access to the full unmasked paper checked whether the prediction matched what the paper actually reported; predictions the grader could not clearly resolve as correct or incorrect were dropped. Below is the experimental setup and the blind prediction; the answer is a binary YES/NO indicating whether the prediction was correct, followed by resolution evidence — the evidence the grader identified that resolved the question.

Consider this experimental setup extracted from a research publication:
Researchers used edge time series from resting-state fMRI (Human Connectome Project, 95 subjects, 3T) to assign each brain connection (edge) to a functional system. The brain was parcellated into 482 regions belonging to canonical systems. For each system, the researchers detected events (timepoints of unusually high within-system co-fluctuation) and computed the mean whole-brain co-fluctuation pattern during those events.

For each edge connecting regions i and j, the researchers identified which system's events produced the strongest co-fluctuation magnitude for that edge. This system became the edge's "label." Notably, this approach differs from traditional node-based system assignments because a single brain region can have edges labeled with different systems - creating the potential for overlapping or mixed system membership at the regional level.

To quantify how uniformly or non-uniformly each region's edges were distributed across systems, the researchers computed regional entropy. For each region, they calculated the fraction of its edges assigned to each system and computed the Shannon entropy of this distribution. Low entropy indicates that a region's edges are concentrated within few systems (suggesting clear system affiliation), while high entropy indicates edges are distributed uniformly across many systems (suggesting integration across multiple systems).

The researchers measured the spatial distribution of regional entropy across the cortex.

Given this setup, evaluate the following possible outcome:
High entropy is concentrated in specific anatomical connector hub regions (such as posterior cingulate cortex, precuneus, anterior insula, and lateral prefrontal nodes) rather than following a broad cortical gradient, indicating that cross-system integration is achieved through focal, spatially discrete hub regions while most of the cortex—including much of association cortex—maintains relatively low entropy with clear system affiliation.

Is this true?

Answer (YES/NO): NO